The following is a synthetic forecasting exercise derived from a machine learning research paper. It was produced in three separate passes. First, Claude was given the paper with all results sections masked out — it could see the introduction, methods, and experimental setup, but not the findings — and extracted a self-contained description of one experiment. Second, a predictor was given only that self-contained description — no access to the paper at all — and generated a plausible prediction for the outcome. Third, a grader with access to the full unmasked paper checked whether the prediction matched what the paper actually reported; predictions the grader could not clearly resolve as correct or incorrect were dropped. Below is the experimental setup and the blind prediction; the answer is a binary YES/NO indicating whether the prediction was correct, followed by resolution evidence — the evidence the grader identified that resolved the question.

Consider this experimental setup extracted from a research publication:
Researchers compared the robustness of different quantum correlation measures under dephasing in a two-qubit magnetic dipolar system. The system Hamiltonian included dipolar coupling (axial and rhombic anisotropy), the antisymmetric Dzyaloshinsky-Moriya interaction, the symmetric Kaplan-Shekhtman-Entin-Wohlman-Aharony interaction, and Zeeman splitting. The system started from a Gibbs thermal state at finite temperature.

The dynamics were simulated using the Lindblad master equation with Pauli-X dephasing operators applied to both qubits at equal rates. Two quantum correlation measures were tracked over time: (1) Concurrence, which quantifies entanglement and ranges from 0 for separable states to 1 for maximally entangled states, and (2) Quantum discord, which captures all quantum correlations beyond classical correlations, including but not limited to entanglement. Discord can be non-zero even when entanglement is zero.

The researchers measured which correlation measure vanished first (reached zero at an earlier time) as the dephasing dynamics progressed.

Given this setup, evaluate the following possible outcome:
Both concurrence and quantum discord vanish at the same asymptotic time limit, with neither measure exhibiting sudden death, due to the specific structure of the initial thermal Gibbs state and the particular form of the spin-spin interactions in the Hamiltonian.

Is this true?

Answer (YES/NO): NO